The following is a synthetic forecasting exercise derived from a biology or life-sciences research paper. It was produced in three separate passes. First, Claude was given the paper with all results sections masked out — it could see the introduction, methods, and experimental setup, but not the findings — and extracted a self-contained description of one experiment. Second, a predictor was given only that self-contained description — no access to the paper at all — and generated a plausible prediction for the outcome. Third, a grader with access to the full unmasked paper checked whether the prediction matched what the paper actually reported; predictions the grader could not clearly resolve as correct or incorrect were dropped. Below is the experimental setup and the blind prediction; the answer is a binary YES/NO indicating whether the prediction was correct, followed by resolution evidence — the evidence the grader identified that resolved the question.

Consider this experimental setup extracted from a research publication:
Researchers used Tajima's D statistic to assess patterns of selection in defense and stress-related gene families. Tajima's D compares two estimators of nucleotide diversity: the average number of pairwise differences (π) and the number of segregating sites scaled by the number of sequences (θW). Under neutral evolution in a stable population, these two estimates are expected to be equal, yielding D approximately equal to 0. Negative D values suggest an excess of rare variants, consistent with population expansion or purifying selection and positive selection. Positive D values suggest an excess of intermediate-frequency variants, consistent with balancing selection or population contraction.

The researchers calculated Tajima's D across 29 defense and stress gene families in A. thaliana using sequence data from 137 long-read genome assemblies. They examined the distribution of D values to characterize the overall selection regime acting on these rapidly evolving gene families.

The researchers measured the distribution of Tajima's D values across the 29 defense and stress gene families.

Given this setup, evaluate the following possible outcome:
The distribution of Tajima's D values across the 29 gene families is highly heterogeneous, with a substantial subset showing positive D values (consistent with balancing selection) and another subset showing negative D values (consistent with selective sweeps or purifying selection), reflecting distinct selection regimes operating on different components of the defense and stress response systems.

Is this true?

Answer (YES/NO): NO